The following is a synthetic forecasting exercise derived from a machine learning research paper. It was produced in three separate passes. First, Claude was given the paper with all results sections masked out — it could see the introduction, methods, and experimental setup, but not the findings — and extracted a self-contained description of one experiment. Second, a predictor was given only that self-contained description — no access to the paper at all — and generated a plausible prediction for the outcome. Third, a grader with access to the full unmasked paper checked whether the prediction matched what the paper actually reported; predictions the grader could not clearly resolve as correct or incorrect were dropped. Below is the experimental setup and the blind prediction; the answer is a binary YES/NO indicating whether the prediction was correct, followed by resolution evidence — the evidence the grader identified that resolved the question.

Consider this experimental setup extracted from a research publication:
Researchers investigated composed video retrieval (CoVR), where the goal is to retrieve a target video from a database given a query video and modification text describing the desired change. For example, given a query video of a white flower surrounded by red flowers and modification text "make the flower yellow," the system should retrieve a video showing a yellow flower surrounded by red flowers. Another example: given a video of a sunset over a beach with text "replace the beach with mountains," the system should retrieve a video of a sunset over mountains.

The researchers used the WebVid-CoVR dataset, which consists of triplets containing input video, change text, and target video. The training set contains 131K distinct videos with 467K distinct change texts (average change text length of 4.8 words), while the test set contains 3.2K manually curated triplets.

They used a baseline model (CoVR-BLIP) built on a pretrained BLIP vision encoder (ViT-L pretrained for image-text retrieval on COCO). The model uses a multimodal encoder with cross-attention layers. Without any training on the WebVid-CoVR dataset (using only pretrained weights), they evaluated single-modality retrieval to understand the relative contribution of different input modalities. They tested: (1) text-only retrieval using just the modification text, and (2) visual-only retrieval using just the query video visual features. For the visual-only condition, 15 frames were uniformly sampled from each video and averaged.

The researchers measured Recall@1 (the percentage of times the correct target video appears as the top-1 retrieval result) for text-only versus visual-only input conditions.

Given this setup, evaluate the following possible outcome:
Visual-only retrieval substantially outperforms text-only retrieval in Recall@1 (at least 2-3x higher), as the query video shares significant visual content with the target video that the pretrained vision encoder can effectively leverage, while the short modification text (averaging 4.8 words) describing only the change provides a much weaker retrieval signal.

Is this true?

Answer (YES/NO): NO